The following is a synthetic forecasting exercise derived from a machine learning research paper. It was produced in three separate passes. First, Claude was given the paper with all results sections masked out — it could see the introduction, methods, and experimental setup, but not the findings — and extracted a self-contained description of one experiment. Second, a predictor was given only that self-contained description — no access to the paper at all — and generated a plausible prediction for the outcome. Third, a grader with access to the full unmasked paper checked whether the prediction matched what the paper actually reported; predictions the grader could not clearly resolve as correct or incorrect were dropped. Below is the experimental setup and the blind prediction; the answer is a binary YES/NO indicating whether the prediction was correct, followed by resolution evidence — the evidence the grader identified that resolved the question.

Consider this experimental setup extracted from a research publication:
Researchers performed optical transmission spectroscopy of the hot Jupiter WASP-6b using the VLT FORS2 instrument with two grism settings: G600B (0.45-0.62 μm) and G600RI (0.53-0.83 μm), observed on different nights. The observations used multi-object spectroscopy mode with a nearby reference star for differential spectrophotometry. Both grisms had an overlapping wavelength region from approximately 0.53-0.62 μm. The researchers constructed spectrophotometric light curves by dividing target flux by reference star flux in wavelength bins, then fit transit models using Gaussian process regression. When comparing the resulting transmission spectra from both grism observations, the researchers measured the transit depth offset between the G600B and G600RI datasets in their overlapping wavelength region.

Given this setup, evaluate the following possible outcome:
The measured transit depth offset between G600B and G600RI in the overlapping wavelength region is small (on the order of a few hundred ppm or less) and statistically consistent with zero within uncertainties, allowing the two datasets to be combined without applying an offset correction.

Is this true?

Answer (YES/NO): NO